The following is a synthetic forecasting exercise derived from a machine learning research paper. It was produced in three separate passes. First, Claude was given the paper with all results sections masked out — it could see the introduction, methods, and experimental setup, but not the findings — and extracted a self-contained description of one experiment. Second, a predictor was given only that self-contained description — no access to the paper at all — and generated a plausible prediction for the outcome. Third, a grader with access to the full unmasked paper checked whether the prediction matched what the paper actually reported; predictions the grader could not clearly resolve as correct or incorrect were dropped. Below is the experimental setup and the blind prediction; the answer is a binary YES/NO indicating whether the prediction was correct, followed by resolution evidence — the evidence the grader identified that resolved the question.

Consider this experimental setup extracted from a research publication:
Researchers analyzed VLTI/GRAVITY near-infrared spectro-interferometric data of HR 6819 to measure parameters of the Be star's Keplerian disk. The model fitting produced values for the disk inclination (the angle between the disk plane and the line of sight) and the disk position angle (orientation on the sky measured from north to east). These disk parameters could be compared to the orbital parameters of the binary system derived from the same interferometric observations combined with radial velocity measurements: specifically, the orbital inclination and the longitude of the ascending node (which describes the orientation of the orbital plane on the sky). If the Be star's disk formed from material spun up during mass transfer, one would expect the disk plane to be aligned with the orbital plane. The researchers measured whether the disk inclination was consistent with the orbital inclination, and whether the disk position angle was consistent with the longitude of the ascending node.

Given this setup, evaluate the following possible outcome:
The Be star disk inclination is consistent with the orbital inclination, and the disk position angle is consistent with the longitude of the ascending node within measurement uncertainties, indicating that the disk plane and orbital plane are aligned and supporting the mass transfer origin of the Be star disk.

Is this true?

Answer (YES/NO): YES